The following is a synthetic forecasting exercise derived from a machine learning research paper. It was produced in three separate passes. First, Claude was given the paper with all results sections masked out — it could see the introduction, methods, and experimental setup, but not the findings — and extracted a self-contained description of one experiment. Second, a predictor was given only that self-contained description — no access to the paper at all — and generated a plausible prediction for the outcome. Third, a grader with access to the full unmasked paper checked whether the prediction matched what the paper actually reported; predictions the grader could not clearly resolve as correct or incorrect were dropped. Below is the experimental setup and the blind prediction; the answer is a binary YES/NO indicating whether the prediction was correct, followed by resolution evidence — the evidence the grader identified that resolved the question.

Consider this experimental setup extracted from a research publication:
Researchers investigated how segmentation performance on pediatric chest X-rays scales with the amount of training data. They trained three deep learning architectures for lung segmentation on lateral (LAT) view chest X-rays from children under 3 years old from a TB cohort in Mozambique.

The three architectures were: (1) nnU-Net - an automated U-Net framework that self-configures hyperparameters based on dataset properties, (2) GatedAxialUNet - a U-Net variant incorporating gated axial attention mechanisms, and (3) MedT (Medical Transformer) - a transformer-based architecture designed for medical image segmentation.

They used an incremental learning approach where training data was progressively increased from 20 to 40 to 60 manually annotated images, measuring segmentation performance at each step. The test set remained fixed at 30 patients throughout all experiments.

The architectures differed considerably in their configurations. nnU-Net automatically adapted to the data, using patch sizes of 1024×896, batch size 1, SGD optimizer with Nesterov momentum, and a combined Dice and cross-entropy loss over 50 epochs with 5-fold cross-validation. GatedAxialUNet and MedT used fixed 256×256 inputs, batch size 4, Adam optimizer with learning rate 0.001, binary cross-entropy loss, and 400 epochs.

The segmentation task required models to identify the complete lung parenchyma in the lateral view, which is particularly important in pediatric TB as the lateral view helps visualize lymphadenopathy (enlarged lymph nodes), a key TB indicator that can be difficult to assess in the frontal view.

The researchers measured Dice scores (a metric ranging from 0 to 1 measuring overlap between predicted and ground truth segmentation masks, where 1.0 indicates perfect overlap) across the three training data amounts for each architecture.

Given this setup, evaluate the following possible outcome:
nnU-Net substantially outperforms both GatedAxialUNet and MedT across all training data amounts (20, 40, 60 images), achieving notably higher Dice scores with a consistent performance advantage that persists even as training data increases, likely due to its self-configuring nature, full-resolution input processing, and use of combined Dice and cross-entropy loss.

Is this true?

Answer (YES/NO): NO